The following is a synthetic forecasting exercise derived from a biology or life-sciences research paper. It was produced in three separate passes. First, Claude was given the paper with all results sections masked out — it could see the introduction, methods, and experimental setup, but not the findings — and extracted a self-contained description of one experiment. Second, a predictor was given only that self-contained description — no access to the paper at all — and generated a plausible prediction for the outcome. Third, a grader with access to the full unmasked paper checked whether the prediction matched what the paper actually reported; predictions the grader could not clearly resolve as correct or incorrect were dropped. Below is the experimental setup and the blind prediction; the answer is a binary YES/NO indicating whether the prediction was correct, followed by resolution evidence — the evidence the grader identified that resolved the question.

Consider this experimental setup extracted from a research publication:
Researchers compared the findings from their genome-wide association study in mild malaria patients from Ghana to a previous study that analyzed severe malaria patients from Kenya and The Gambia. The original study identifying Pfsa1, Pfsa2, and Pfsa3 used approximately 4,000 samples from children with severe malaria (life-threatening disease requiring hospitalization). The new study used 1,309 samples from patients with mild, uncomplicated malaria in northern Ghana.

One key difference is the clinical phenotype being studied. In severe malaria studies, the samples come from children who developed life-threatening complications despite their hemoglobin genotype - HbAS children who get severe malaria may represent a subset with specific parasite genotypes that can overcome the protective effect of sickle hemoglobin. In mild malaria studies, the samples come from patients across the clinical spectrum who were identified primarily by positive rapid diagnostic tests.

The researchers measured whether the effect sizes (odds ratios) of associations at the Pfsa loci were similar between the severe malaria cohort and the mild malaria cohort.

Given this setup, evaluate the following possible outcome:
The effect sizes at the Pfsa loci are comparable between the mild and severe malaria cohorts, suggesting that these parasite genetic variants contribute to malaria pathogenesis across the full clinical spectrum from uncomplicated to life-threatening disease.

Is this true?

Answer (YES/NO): YES